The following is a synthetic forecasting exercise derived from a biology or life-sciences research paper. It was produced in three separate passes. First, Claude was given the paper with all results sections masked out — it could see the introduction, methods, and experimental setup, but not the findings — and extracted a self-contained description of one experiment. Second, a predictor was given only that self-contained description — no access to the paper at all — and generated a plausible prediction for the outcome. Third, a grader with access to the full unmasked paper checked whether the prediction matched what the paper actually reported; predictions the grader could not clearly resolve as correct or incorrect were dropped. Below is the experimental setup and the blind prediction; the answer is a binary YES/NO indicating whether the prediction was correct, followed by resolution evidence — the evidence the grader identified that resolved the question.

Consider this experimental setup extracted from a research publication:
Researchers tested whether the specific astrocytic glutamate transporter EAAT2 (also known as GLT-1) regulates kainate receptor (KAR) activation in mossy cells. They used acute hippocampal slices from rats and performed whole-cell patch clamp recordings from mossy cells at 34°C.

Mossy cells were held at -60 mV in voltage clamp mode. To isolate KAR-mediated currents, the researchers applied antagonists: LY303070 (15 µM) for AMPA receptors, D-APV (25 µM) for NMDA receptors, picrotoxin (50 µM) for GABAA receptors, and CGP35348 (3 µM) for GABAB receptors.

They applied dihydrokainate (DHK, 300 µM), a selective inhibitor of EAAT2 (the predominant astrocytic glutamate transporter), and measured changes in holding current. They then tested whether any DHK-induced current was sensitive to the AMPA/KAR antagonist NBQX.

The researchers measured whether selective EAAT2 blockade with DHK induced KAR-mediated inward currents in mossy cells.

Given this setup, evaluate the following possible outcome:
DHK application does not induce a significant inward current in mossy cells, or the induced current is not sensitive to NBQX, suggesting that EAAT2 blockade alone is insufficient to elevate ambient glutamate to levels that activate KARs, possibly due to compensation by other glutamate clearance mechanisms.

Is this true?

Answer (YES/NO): NO